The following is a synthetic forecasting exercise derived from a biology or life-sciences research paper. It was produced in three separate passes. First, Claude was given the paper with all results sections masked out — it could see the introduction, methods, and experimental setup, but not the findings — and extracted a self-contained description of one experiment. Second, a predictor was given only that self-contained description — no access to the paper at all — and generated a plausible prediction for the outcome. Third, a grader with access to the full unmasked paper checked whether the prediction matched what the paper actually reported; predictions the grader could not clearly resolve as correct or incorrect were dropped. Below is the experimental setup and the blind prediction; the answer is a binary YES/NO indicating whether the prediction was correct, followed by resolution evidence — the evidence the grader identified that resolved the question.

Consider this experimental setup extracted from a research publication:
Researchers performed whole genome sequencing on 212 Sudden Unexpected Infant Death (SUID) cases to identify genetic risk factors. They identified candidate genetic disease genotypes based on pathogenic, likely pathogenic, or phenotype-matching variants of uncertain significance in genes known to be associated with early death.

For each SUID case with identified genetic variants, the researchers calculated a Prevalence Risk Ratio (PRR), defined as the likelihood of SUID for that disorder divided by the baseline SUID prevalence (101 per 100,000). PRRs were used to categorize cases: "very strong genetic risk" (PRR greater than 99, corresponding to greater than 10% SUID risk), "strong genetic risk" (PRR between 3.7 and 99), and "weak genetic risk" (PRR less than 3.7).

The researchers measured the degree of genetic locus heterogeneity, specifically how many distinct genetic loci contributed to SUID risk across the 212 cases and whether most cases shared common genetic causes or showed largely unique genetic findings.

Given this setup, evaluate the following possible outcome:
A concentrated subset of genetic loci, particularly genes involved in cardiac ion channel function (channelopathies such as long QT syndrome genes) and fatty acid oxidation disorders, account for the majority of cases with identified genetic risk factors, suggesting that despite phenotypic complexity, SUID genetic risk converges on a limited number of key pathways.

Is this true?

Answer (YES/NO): NO